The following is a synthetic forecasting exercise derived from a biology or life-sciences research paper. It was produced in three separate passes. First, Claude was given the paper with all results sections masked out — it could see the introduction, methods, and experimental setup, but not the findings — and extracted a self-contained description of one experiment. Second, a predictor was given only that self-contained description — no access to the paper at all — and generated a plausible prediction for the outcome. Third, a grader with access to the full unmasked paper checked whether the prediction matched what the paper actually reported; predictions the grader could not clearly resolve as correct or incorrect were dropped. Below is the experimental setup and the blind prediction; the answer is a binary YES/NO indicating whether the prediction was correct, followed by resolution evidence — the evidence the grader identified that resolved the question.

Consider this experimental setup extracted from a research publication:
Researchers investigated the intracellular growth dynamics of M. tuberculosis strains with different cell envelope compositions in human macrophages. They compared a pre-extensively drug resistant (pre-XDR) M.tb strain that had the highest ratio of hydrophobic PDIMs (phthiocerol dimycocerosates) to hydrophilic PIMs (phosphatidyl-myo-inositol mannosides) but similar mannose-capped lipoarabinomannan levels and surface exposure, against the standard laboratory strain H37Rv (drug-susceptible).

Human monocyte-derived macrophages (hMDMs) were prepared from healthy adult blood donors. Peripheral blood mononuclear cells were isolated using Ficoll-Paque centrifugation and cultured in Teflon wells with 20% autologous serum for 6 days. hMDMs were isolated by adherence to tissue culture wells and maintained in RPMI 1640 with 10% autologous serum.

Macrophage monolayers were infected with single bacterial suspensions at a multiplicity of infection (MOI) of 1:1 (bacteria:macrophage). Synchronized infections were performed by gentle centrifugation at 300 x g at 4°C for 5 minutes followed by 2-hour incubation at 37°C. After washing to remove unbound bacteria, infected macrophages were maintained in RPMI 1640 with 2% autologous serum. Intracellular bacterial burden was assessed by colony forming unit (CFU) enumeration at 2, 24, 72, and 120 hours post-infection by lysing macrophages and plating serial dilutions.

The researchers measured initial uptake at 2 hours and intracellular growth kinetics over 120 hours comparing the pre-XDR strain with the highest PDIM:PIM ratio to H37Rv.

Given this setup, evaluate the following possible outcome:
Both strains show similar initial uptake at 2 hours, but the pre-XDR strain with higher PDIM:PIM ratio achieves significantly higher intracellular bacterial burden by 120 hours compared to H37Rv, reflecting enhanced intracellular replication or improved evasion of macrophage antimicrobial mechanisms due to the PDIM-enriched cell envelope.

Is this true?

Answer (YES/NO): NO